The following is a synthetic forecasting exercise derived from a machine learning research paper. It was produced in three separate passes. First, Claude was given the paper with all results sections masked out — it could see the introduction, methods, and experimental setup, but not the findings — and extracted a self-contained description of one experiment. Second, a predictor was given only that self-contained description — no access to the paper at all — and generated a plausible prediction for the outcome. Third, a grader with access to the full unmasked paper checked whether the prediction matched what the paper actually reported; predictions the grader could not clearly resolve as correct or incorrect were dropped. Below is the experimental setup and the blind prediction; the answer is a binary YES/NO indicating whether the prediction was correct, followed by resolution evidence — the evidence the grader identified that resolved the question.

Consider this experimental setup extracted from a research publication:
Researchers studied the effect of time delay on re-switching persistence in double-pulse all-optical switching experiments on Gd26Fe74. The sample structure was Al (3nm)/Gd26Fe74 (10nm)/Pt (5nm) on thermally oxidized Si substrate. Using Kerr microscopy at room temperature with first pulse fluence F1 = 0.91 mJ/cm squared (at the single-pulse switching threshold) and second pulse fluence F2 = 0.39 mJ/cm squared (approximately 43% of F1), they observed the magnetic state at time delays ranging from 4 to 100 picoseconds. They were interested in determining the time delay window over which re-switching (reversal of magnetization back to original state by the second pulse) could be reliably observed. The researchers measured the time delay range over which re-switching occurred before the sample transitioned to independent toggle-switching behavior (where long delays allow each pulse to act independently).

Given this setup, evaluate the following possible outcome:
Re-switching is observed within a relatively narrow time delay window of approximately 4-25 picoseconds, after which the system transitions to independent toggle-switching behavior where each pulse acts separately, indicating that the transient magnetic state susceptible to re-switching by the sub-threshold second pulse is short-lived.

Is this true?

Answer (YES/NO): NO